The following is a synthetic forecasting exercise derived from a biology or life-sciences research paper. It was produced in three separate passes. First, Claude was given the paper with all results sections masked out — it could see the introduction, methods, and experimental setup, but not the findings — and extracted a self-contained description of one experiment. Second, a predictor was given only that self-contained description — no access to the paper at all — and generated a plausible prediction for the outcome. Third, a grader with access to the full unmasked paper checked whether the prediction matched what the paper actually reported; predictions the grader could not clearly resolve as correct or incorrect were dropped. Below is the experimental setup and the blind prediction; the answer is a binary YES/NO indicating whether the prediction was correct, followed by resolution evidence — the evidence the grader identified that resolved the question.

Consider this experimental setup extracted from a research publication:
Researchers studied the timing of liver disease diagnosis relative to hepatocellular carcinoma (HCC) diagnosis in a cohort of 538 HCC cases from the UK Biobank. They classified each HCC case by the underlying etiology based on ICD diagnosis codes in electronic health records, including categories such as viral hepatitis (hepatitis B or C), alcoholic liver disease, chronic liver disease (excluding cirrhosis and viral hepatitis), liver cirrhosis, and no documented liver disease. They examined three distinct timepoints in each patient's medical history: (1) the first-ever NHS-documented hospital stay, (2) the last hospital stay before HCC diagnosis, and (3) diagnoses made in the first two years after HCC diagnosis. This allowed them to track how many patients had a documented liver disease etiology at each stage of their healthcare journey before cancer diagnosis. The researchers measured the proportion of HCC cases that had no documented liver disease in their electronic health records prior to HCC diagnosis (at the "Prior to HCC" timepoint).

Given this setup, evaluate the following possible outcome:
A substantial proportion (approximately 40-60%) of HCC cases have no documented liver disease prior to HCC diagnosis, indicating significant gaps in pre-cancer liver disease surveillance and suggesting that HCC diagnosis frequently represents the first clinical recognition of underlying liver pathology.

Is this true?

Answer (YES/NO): NO